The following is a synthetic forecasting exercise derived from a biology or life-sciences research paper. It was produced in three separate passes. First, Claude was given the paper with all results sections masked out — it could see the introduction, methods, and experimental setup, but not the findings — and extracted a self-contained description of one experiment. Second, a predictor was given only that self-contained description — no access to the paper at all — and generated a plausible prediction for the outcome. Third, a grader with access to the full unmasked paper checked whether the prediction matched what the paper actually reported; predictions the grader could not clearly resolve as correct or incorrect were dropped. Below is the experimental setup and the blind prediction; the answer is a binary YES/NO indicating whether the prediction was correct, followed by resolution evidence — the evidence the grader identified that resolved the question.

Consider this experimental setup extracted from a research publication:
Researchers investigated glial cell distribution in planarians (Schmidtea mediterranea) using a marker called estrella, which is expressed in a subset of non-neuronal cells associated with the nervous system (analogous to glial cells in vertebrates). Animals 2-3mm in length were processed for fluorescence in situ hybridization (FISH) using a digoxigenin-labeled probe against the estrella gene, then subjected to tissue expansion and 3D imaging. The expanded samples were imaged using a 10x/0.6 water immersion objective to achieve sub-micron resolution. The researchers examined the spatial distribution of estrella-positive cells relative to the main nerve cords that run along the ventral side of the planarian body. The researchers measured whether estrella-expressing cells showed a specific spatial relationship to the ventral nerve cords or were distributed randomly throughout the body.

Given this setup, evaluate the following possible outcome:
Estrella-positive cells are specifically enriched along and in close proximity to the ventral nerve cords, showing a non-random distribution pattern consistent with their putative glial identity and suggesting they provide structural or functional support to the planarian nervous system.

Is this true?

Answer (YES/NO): NO